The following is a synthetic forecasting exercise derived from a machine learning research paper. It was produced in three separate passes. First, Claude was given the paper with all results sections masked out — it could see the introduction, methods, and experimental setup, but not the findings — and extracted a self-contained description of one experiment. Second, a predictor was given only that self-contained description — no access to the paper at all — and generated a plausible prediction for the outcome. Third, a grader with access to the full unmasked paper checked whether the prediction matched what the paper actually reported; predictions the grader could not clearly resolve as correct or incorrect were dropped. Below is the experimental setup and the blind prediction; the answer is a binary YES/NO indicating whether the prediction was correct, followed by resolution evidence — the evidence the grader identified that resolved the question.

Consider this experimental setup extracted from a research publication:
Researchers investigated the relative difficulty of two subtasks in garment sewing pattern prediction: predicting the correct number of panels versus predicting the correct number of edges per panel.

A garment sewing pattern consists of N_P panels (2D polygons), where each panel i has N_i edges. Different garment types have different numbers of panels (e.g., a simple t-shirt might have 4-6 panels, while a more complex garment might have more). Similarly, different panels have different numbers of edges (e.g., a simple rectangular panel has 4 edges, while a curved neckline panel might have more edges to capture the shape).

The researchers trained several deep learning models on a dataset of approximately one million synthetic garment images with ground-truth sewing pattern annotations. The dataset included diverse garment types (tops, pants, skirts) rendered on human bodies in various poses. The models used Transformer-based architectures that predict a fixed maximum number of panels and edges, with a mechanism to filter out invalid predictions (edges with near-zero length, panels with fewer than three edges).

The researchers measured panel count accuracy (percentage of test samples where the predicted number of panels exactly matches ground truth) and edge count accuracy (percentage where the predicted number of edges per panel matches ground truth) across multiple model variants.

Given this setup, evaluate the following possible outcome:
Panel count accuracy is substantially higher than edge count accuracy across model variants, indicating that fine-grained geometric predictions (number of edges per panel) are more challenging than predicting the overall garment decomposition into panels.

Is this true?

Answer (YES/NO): NO